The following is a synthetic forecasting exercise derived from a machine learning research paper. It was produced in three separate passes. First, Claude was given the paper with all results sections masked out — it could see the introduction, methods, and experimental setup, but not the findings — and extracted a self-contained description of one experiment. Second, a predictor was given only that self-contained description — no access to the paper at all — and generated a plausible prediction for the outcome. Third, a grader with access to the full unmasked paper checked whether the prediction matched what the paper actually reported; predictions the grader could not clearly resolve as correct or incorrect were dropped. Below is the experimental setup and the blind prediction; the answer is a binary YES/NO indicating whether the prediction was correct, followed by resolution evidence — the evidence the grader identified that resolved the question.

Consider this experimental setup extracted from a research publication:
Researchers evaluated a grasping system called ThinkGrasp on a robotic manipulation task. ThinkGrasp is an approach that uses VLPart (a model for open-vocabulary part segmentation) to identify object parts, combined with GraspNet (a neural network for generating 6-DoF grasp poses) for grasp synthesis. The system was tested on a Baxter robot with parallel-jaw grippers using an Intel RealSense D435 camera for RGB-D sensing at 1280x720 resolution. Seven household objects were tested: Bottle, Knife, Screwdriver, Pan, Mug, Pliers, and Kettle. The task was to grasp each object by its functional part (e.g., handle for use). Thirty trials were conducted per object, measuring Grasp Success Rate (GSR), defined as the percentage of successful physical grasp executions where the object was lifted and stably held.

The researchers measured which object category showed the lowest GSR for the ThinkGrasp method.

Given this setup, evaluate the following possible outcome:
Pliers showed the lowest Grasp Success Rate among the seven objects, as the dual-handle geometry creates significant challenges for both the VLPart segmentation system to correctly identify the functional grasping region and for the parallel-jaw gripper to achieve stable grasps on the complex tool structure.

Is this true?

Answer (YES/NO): YES